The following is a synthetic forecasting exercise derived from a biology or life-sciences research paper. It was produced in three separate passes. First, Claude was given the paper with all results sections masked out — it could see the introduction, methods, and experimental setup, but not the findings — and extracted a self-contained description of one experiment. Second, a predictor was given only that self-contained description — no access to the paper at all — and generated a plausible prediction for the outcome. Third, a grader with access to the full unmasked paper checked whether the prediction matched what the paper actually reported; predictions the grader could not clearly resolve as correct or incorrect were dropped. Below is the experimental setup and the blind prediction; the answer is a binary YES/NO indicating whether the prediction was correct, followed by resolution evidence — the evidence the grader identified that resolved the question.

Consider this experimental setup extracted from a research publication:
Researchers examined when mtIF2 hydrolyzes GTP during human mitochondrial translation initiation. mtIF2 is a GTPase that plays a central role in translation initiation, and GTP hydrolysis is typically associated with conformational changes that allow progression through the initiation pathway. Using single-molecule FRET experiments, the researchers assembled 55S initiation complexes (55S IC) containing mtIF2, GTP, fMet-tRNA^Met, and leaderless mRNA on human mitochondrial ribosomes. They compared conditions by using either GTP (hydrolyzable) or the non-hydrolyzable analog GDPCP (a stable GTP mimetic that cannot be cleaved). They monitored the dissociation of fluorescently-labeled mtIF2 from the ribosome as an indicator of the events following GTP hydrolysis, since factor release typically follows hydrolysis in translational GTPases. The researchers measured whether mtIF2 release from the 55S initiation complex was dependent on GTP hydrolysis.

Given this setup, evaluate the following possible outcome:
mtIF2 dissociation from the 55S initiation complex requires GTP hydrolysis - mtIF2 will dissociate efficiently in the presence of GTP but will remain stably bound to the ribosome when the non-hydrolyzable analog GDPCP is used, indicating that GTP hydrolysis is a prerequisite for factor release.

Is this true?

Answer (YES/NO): YES